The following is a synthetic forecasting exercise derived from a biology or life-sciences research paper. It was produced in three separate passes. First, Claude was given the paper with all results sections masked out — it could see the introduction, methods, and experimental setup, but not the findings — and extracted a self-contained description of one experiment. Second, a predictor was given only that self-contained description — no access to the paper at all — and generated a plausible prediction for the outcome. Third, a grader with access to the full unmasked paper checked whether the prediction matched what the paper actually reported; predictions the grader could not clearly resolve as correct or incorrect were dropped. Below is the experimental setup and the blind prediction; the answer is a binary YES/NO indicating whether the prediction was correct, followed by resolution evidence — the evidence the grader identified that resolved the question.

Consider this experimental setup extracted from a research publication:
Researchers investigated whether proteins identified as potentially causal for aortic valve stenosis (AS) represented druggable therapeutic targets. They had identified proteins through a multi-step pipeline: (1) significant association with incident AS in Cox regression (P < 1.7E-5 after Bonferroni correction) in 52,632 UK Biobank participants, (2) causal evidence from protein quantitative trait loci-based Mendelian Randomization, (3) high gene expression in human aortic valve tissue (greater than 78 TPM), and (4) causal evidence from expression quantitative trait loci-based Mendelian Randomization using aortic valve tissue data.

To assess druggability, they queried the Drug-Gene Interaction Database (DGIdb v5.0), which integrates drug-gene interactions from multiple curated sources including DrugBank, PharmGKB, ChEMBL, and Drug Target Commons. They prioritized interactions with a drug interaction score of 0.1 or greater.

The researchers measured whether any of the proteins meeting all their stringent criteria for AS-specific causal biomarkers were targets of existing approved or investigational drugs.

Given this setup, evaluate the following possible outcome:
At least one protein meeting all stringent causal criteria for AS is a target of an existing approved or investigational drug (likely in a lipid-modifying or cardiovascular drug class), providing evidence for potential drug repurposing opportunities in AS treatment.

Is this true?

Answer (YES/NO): YES